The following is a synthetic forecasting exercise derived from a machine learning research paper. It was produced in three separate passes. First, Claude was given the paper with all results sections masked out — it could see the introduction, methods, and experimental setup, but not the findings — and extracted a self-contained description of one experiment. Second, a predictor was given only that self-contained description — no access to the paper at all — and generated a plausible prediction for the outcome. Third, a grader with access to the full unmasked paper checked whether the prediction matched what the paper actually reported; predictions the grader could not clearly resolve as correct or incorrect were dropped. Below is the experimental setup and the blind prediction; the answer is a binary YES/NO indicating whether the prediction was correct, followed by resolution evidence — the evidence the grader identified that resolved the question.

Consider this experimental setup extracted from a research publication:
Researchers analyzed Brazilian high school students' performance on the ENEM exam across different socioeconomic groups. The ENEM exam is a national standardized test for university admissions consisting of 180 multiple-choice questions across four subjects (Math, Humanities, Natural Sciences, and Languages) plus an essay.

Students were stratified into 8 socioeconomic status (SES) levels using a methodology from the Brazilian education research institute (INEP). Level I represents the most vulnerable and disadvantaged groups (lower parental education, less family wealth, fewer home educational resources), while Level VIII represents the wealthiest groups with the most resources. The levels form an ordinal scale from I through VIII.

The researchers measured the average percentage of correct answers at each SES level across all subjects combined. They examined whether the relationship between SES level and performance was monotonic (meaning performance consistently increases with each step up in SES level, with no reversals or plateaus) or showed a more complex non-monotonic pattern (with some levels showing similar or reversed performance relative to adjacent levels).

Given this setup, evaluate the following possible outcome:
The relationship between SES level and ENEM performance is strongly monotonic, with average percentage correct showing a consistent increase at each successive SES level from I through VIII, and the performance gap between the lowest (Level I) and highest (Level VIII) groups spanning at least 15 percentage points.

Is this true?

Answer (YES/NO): YES